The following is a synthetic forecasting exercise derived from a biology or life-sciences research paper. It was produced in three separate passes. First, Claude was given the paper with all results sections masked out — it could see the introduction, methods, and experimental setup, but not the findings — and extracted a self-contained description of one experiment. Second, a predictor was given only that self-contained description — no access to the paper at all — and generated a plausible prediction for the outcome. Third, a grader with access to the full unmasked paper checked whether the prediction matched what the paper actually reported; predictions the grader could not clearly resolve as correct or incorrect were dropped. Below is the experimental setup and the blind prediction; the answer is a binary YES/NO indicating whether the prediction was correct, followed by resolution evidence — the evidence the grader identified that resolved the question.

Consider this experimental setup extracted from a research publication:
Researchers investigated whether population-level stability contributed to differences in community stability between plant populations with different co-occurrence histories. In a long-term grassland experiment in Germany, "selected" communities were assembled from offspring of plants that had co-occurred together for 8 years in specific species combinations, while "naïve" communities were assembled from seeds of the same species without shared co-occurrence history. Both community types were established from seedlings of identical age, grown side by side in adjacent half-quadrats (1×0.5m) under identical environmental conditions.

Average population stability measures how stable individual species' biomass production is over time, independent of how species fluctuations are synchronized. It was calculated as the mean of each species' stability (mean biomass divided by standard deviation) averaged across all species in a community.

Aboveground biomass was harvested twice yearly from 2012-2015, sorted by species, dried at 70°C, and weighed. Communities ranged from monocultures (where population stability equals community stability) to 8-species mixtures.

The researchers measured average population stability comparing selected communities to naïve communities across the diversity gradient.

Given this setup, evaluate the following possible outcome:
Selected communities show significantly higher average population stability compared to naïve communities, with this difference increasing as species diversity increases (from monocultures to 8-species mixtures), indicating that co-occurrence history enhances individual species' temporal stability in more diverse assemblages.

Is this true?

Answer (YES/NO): NO